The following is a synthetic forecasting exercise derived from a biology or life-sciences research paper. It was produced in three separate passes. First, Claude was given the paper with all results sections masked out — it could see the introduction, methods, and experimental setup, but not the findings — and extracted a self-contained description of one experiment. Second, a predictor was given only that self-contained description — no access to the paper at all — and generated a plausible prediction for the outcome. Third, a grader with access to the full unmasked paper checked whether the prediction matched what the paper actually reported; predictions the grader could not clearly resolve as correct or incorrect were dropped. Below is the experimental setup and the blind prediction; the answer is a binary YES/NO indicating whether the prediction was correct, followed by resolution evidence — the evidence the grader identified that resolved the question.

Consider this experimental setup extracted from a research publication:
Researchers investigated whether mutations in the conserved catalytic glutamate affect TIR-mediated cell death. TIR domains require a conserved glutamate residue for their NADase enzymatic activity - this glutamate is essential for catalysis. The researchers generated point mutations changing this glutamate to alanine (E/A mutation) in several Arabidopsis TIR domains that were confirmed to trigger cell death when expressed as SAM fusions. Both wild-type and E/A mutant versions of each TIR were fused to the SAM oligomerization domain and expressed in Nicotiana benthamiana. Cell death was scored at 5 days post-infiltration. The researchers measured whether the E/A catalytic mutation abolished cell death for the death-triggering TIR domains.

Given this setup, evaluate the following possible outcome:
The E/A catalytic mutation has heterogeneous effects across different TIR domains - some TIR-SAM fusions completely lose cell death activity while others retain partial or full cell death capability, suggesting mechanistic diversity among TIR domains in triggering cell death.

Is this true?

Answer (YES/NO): NO